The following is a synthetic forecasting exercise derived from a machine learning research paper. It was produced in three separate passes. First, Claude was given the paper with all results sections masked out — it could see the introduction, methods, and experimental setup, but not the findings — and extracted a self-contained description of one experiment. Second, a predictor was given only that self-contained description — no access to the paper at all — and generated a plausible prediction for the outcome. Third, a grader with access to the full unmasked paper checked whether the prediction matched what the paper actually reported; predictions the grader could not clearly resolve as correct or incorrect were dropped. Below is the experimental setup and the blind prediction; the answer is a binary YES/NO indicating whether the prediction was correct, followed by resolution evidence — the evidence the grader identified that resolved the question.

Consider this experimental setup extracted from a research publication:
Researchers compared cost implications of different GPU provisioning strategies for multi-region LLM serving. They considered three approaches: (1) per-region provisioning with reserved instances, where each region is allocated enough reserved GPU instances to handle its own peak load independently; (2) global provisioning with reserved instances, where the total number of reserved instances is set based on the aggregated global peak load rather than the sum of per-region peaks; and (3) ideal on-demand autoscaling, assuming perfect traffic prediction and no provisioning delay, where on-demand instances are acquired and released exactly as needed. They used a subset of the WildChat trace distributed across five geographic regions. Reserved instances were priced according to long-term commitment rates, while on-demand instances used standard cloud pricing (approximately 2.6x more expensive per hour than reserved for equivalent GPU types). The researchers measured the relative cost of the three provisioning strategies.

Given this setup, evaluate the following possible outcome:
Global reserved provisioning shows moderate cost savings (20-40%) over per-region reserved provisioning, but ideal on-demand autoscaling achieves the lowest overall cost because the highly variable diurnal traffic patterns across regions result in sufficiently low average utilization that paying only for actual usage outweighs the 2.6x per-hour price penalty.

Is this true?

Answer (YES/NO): NO